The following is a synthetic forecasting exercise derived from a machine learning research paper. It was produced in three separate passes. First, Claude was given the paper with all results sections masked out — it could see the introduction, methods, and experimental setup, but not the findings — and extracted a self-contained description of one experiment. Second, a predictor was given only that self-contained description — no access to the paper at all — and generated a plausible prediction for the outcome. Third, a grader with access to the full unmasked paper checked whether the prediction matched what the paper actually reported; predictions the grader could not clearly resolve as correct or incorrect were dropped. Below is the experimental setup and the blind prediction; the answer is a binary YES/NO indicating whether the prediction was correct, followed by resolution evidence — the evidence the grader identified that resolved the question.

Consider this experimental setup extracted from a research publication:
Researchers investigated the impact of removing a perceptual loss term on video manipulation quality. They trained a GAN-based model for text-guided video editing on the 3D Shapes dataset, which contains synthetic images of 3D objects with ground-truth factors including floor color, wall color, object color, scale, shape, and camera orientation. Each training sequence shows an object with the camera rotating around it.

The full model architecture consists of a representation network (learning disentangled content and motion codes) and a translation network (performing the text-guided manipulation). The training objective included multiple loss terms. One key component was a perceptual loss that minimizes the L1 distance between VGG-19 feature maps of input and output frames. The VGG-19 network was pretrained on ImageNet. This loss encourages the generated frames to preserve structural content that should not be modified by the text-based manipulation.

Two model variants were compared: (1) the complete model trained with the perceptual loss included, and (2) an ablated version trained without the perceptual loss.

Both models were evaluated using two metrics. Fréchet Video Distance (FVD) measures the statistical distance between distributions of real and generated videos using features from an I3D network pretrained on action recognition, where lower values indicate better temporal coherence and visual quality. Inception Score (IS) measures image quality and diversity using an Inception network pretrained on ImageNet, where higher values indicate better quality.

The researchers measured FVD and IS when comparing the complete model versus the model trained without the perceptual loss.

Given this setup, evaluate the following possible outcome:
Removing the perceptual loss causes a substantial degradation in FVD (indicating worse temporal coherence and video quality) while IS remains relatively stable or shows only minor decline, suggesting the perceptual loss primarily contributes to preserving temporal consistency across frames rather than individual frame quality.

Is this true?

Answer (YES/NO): NO